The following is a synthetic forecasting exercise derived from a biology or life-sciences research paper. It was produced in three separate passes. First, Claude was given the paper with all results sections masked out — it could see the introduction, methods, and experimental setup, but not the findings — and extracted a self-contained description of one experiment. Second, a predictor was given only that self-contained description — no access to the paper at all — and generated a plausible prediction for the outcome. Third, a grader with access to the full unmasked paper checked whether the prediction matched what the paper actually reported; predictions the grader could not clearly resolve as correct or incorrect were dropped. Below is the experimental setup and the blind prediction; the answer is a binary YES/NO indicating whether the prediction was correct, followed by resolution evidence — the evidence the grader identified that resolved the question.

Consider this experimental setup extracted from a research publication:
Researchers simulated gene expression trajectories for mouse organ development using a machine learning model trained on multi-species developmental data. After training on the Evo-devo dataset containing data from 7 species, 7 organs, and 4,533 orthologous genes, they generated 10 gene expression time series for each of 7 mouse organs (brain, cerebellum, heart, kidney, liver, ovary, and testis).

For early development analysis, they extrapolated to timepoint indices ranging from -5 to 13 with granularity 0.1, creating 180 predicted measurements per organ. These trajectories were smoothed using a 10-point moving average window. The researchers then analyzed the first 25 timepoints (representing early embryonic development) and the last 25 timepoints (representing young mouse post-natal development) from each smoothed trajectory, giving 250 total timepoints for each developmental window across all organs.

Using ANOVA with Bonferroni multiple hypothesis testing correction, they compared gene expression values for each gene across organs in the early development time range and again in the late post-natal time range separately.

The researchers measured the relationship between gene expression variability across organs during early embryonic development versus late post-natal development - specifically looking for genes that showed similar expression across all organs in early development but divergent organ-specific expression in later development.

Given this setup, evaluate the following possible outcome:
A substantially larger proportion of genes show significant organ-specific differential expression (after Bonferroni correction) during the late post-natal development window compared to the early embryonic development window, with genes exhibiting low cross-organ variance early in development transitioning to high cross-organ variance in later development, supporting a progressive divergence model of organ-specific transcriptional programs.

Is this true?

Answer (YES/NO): YES